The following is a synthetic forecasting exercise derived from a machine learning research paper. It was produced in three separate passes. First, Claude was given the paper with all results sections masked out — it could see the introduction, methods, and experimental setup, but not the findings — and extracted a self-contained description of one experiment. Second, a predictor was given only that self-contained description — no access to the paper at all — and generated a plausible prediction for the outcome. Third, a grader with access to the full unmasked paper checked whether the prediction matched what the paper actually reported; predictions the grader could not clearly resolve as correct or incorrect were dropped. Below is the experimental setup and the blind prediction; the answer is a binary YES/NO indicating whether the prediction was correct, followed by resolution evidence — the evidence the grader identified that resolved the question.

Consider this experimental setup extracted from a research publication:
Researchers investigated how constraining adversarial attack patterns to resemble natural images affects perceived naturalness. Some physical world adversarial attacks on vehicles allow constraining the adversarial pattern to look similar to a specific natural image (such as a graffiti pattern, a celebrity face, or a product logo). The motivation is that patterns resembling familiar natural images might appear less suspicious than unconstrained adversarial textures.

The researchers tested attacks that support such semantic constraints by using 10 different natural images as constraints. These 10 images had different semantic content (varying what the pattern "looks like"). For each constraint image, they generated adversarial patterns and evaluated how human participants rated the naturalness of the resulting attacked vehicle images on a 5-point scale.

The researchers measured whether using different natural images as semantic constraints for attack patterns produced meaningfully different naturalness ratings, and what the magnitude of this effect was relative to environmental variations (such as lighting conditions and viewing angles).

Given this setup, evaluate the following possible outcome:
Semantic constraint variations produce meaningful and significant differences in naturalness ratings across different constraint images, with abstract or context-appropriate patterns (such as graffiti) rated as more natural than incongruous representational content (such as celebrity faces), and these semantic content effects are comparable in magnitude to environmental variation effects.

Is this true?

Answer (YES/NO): NO